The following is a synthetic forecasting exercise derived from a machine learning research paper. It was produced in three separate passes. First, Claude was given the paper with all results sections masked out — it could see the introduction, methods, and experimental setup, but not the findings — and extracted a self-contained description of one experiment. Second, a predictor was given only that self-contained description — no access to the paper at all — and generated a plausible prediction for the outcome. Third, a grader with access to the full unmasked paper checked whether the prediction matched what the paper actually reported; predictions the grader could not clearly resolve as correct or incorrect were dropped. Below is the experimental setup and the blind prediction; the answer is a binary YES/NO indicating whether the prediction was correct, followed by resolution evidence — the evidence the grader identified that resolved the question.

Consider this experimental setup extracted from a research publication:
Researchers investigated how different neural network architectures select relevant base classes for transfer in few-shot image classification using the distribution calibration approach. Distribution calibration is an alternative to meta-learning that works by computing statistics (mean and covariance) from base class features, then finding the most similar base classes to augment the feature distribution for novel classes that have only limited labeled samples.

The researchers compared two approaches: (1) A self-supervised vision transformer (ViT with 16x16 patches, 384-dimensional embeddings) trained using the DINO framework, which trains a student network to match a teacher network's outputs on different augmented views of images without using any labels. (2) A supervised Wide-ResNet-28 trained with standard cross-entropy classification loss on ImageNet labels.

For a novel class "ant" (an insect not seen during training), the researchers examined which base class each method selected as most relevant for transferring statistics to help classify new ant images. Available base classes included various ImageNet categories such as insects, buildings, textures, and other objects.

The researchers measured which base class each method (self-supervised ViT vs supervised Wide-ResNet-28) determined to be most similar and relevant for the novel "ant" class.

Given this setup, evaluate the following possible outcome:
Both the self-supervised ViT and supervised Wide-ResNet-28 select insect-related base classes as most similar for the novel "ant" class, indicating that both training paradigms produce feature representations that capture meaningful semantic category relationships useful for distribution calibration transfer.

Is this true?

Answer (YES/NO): NO